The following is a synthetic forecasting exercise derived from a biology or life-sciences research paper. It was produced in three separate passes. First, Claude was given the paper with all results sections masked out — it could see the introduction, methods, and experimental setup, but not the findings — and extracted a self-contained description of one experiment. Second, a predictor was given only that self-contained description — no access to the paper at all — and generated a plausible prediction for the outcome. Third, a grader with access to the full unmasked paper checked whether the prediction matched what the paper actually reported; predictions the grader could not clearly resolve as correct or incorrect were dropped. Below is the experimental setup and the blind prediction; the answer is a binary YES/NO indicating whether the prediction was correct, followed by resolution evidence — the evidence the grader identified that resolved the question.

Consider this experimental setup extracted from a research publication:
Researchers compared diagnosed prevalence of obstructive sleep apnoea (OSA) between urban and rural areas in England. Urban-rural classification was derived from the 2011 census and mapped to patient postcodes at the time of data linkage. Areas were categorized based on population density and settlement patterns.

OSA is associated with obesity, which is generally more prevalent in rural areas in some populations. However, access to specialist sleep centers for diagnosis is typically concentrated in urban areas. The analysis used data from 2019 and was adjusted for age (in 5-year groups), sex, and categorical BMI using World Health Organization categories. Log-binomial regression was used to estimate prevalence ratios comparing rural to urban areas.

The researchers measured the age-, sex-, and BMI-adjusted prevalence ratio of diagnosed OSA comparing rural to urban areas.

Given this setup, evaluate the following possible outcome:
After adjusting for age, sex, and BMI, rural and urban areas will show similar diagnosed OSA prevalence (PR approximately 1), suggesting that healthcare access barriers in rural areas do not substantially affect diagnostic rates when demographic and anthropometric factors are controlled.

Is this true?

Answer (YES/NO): NO